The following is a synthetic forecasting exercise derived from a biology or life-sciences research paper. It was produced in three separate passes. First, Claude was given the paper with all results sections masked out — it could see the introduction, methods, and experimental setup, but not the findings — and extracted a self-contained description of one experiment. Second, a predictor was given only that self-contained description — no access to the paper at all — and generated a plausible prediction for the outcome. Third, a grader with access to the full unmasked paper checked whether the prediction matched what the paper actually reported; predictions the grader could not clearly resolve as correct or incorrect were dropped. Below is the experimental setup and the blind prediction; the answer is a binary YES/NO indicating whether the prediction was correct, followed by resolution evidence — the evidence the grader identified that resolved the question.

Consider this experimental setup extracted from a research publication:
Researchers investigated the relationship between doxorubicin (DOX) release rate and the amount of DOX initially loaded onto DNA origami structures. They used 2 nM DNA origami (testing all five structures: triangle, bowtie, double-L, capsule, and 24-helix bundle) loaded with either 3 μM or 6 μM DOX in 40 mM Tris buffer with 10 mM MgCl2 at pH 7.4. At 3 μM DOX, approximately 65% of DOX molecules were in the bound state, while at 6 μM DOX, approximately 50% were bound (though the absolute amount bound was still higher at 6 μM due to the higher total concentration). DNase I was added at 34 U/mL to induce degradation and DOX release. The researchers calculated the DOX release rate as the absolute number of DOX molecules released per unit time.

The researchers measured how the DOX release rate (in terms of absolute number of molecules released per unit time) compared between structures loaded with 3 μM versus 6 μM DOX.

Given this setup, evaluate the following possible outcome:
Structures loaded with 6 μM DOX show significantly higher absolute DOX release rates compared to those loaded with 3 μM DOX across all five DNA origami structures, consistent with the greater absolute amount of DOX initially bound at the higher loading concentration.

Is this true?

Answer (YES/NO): NO